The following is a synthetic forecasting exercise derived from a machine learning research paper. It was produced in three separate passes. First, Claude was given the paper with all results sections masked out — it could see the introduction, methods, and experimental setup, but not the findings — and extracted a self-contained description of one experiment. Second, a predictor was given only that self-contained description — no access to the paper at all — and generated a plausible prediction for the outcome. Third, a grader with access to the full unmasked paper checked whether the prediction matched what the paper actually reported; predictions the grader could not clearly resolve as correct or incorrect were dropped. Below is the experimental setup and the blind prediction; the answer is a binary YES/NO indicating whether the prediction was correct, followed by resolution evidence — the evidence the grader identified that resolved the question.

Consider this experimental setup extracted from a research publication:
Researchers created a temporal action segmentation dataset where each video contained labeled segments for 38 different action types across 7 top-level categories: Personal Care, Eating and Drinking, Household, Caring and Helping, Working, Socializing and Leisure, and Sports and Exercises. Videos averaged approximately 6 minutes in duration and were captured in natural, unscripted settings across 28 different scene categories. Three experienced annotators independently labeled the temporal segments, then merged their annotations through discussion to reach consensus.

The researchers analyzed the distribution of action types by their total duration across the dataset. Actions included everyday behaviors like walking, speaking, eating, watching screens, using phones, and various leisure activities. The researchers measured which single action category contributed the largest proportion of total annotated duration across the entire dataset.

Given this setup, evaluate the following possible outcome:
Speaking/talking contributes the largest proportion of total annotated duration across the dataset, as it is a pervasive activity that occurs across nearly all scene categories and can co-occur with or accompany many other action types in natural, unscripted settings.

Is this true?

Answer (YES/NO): NO